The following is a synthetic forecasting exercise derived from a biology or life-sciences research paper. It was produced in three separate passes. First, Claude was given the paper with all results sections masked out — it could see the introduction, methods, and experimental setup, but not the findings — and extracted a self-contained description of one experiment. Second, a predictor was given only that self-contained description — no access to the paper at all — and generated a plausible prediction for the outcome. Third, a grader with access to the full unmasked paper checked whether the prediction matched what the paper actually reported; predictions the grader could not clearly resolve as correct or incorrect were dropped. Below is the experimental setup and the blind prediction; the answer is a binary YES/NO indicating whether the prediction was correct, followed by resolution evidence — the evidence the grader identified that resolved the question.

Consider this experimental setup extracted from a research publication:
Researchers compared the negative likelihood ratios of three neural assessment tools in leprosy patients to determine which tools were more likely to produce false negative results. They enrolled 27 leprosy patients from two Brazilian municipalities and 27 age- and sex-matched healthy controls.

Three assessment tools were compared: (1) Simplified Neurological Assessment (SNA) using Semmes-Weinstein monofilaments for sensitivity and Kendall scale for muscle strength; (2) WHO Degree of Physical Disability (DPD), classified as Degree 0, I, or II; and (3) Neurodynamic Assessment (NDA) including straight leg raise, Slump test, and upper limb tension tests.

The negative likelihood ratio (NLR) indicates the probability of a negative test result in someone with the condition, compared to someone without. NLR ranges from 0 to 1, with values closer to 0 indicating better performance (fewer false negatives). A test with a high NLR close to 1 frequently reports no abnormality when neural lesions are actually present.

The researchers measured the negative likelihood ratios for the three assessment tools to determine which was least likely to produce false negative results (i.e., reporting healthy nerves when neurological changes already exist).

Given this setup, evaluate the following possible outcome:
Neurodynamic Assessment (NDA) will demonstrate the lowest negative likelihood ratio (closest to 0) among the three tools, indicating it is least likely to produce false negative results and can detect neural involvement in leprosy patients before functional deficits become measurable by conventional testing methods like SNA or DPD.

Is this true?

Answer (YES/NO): NO